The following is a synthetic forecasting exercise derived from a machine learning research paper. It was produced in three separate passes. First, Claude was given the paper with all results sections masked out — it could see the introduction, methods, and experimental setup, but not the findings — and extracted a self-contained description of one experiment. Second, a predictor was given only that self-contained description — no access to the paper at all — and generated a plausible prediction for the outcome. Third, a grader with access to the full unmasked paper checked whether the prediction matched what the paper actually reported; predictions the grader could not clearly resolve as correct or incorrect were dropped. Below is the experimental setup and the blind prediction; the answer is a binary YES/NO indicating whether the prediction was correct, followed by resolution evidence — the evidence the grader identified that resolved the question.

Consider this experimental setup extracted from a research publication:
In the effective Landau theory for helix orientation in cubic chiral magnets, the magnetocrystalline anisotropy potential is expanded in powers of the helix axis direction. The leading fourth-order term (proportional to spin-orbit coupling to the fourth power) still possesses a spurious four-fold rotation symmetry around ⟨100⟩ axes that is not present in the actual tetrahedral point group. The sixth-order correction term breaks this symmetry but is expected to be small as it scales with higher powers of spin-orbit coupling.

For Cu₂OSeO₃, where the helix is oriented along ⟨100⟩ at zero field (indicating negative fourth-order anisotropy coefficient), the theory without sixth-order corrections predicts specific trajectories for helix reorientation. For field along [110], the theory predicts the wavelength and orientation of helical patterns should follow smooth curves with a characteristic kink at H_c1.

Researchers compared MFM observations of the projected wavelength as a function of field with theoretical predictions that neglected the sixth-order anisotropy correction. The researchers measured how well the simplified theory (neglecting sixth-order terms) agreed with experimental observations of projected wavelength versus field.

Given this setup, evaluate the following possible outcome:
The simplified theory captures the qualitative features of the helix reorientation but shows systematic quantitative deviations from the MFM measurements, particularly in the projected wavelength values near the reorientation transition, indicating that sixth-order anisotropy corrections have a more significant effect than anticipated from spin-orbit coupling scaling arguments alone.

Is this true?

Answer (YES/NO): NO